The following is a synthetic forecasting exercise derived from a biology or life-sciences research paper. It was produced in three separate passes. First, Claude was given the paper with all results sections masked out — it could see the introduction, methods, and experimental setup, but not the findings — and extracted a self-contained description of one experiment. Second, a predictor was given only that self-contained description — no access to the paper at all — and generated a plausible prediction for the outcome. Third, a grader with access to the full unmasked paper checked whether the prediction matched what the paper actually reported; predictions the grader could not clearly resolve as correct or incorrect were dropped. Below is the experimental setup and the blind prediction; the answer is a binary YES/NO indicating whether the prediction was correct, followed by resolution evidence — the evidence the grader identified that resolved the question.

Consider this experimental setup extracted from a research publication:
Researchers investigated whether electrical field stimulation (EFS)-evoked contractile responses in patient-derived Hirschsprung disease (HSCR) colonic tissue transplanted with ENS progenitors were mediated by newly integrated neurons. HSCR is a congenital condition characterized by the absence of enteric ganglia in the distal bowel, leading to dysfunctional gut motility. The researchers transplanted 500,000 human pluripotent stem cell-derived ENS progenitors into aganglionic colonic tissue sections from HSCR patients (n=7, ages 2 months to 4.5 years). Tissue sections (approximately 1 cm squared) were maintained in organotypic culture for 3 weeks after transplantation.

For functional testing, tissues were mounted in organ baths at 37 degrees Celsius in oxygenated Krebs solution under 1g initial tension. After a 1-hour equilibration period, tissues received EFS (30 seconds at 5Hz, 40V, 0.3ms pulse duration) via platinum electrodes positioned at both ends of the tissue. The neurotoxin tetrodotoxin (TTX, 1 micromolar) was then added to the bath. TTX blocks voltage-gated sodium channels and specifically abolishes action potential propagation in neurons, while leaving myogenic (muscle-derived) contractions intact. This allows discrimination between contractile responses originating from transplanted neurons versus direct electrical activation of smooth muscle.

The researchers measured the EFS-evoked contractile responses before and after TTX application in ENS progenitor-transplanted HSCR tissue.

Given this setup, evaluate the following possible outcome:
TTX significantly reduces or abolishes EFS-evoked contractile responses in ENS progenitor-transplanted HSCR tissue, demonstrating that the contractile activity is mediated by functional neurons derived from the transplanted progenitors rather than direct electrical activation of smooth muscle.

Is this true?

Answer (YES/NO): YES